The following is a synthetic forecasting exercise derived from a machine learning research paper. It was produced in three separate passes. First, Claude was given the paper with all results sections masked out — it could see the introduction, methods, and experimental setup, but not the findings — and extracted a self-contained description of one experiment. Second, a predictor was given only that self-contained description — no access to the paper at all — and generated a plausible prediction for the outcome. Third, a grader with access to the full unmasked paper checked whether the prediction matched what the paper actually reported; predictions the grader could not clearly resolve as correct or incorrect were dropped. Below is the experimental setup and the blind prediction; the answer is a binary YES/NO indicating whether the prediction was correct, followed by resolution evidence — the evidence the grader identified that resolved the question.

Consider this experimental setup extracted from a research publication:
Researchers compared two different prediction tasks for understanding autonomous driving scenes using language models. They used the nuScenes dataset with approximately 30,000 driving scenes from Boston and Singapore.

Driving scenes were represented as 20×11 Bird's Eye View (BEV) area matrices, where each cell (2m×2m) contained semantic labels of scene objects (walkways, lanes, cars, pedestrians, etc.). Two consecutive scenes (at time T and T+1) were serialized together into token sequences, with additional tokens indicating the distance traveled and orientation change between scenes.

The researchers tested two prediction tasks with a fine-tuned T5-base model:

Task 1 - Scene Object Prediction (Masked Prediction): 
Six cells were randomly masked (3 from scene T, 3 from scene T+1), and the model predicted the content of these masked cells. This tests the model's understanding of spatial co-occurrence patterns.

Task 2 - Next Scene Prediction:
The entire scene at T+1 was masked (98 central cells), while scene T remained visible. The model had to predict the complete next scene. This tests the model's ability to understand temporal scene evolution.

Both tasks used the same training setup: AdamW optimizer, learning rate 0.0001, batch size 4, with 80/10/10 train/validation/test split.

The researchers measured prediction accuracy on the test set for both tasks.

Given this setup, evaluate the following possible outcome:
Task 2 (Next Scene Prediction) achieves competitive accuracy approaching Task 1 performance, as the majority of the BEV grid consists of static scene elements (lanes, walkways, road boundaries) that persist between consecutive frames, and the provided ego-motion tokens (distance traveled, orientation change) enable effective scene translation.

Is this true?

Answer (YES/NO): YES